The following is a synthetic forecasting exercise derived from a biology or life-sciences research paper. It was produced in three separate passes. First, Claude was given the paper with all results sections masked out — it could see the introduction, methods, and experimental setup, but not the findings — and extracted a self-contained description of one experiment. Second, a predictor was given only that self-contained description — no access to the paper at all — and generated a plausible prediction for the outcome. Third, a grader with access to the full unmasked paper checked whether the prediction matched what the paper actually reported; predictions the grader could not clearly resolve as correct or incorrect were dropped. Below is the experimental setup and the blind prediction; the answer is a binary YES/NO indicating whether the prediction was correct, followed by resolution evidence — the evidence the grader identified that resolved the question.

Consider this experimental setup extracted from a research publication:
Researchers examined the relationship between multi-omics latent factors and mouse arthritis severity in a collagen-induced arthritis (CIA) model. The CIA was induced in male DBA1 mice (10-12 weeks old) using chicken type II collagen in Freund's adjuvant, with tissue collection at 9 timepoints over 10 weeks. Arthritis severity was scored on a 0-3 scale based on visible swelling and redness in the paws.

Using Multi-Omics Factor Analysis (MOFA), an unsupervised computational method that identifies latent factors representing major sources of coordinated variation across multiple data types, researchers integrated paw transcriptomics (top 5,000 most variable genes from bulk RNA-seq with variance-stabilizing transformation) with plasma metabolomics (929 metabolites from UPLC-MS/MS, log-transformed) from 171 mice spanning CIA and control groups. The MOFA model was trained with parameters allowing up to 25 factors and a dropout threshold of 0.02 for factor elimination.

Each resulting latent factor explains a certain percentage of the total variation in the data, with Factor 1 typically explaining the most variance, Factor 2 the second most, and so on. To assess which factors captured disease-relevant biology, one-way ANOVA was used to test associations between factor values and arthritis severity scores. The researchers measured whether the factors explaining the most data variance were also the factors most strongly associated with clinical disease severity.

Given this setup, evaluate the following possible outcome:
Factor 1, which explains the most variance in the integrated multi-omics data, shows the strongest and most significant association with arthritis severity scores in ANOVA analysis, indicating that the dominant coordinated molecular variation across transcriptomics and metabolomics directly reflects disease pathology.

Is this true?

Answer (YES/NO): YES